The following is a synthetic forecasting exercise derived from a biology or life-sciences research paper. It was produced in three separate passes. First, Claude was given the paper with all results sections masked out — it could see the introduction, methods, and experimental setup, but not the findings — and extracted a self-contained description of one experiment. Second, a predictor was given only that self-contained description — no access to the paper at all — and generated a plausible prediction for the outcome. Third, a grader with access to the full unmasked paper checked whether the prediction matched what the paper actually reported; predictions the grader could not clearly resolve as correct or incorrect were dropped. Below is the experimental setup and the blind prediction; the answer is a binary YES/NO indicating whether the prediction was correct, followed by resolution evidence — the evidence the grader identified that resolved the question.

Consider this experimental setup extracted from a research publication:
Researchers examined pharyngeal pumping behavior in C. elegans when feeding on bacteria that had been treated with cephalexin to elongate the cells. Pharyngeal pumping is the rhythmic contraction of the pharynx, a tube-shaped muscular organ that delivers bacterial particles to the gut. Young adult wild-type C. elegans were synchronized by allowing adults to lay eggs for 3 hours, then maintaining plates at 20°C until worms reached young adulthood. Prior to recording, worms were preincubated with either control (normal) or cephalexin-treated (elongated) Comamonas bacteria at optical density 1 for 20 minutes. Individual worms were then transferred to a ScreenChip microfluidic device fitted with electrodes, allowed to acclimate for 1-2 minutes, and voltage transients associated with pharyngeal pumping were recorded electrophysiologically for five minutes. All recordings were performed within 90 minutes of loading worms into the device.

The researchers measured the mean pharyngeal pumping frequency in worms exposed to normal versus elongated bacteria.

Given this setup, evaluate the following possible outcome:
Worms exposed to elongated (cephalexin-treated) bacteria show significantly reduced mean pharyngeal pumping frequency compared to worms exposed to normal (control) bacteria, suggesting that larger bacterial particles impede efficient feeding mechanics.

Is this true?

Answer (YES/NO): NO